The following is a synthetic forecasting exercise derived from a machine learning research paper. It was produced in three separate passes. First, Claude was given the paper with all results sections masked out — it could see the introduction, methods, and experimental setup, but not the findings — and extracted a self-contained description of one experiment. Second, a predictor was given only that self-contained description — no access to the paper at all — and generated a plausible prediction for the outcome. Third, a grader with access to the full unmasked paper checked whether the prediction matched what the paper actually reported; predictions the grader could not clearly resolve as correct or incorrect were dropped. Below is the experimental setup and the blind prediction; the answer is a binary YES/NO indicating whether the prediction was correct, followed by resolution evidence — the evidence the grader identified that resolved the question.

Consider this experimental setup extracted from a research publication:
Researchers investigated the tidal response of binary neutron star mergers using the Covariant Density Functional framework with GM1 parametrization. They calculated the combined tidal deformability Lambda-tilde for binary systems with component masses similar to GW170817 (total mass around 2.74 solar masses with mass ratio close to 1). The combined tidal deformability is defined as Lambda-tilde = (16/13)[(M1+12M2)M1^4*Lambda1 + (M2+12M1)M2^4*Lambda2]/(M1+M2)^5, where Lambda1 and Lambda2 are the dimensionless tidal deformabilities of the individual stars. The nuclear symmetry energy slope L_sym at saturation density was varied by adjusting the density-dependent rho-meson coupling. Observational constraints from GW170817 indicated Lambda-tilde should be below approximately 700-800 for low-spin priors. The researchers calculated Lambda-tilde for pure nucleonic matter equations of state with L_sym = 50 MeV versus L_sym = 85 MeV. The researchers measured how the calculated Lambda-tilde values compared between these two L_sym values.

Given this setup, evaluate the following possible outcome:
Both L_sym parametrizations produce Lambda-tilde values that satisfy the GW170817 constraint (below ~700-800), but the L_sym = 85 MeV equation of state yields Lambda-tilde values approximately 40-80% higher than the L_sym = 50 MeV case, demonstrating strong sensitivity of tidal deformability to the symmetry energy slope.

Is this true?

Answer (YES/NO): NO